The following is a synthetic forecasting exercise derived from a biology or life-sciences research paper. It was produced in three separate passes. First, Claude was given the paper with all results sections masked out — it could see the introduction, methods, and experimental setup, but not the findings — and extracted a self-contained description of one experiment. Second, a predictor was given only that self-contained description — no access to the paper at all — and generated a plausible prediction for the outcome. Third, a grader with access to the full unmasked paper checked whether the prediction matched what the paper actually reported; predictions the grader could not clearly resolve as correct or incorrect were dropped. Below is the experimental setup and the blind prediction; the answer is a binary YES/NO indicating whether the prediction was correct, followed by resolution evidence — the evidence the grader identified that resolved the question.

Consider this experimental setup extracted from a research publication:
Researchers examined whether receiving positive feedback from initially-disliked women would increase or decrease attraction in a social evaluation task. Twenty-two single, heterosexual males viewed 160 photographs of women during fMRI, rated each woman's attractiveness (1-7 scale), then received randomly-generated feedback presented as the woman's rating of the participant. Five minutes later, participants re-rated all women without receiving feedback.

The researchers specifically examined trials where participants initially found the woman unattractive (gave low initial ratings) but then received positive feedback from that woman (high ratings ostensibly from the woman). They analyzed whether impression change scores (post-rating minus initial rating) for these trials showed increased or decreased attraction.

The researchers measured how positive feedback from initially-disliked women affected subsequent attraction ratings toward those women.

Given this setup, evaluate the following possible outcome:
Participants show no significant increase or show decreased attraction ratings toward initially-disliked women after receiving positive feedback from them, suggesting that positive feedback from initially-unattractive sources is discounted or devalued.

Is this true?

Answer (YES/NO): YES